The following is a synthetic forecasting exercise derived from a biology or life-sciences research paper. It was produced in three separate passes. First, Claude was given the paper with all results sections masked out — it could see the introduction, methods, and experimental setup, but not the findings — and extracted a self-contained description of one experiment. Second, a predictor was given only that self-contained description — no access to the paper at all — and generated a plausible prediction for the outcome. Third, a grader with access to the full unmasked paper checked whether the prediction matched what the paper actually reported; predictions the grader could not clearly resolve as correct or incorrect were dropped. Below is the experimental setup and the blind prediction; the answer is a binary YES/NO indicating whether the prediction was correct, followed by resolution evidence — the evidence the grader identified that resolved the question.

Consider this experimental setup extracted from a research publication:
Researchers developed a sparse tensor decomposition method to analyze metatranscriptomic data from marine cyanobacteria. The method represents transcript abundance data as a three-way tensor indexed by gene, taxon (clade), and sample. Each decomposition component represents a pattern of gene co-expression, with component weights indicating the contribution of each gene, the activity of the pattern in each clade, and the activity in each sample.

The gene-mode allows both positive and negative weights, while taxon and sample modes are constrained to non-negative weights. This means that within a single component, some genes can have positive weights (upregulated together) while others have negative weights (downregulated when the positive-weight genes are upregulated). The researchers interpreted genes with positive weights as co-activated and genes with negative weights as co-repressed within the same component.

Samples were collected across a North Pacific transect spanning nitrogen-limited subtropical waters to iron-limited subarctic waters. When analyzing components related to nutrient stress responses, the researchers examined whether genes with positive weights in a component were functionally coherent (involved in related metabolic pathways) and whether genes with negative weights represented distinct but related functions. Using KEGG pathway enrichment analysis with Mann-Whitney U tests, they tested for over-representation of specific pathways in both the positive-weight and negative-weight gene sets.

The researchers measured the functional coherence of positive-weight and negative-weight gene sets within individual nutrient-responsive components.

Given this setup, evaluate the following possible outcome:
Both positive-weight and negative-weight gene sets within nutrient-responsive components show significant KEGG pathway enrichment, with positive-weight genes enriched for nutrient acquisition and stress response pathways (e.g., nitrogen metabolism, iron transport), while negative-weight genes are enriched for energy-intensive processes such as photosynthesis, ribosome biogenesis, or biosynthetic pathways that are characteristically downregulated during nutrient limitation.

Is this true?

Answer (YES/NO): NO